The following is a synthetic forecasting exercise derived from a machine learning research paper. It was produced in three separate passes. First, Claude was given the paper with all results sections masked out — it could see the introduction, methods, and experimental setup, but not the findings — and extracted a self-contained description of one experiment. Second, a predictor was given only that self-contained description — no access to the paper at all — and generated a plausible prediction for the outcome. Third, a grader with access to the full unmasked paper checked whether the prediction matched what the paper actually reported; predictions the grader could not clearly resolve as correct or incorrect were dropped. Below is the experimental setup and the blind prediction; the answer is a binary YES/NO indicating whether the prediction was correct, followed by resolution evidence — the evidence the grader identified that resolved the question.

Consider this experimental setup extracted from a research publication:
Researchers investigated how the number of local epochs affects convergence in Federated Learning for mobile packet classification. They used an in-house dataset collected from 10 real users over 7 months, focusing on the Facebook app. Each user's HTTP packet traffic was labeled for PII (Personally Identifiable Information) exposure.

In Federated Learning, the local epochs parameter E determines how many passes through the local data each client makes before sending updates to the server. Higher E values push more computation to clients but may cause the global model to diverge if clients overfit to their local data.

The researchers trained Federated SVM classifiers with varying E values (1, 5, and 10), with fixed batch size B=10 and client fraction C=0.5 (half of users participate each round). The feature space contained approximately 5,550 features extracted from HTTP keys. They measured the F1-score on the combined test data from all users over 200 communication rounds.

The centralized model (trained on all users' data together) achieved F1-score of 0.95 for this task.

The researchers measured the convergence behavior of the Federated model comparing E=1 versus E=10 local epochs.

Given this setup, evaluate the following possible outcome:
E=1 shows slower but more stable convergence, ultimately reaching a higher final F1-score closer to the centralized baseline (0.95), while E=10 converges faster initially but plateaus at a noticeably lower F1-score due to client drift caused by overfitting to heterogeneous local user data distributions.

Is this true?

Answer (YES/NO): NO